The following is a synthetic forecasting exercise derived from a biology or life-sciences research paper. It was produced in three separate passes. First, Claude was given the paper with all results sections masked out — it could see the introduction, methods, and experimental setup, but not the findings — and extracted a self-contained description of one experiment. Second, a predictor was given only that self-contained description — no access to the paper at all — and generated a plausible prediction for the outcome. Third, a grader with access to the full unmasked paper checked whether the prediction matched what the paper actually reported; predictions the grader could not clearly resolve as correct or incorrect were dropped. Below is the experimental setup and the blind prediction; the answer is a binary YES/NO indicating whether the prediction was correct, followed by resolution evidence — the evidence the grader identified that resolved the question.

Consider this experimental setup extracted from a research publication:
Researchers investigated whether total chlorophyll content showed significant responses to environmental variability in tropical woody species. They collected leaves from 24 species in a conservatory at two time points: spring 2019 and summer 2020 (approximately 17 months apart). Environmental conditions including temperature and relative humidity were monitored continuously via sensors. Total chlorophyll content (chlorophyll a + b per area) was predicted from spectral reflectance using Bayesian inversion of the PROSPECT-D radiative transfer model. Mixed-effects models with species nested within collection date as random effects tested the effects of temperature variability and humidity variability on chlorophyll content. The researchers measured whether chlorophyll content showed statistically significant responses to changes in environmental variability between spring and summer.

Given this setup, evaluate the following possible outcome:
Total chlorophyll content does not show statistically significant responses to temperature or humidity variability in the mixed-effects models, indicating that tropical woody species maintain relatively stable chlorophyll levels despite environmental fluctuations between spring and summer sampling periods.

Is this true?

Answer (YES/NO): YES